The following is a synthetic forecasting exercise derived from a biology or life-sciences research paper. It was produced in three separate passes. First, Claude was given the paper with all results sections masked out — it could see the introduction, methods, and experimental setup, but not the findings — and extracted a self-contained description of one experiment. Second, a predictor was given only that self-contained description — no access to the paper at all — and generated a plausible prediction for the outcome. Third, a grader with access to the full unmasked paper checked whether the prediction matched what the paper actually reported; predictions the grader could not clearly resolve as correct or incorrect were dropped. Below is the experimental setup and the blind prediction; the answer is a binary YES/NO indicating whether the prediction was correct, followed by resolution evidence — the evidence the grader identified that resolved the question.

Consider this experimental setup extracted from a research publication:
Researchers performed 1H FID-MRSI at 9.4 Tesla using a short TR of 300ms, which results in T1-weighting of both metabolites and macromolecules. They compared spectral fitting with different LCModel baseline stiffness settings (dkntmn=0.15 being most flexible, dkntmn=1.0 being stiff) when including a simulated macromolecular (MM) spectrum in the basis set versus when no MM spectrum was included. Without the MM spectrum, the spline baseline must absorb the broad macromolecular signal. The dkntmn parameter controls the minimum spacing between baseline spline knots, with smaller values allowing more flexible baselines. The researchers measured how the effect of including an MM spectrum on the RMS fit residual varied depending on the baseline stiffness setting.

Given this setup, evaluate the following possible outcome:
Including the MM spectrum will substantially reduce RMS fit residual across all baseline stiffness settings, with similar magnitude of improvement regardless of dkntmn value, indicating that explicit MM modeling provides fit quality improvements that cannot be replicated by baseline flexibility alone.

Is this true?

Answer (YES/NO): NO